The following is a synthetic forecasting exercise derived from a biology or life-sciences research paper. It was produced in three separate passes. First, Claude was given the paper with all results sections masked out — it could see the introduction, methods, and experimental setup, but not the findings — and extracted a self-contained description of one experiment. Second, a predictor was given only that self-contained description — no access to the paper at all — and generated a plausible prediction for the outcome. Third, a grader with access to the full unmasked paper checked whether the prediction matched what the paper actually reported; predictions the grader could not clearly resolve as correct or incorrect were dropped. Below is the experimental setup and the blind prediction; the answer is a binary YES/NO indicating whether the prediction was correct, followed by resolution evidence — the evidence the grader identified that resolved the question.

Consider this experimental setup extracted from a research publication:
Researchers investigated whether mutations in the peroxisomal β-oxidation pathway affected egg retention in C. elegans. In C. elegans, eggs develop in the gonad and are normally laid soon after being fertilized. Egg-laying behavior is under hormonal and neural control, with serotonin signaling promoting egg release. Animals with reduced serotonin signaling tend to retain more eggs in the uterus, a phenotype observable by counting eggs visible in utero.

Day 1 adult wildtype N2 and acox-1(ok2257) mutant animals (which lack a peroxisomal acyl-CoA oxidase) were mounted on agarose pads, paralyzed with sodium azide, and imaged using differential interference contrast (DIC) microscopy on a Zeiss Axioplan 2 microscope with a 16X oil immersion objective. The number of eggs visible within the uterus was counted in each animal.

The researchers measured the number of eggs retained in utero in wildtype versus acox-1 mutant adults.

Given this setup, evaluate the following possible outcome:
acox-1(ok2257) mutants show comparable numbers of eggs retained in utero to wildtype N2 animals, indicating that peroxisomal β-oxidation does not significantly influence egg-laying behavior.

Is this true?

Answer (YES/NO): NO